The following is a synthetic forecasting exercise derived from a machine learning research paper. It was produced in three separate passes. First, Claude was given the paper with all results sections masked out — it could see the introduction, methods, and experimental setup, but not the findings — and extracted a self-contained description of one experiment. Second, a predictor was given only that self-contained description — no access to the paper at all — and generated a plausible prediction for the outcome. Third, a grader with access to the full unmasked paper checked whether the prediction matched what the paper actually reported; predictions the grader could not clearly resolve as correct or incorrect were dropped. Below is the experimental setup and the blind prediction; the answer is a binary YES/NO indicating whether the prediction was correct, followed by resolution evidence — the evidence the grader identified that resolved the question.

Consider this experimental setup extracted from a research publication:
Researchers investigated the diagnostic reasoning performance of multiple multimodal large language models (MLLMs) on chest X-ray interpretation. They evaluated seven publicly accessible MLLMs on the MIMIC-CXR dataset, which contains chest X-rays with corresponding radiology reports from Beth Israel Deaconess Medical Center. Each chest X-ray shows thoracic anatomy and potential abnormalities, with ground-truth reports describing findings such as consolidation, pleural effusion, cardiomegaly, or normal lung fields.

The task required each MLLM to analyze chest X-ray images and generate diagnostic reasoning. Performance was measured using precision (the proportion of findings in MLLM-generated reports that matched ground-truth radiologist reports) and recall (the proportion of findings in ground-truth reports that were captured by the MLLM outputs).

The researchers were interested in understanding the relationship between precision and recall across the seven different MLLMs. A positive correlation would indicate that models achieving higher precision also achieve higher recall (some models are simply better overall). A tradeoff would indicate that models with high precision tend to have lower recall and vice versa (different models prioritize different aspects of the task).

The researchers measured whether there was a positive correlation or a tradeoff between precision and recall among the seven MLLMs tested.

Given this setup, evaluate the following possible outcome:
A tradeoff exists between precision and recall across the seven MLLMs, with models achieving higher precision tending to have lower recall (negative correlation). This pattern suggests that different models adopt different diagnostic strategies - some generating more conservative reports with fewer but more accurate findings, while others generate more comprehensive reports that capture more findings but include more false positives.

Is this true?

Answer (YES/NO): YES